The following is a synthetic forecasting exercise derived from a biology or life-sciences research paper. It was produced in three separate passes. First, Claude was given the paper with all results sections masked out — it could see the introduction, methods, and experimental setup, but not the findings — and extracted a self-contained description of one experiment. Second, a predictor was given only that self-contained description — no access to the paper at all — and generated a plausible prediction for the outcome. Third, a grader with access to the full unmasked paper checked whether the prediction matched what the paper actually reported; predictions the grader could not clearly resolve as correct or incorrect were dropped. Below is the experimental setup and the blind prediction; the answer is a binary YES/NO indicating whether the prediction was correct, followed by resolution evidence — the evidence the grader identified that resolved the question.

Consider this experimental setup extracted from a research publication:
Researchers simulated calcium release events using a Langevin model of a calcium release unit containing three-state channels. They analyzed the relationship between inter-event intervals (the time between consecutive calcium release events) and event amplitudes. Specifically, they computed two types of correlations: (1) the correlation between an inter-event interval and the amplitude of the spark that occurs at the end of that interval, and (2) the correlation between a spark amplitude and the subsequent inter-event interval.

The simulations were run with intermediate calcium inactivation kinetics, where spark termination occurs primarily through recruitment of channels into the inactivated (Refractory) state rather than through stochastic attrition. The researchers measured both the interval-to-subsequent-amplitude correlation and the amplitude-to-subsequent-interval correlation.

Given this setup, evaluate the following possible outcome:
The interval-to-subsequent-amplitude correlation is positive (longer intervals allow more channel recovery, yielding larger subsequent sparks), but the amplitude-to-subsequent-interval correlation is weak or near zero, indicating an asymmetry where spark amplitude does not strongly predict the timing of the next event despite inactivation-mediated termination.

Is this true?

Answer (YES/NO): NO